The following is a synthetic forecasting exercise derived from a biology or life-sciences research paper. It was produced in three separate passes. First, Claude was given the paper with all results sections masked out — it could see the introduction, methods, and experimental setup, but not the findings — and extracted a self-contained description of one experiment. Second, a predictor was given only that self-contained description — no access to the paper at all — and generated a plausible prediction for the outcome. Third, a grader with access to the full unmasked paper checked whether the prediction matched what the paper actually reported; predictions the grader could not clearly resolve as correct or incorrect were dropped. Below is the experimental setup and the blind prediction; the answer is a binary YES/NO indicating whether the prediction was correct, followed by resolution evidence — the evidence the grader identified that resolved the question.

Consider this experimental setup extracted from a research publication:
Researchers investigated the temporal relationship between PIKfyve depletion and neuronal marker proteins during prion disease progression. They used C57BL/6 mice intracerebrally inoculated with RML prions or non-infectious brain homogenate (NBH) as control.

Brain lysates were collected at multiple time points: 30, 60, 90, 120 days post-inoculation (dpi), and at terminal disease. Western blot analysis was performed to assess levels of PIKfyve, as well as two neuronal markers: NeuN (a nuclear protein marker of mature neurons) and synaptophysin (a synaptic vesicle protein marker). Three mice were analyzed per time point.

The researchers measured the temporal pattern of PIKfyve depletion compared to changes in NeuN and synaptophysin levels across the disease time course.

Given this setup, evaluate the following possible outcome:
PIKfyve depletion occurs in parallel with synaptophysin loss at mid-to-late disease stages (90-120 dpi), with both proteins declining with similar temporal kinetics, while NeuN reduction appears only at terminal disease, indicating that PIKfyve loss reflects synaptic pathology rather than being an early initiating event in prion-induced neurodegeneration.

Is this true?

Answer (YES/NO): NO